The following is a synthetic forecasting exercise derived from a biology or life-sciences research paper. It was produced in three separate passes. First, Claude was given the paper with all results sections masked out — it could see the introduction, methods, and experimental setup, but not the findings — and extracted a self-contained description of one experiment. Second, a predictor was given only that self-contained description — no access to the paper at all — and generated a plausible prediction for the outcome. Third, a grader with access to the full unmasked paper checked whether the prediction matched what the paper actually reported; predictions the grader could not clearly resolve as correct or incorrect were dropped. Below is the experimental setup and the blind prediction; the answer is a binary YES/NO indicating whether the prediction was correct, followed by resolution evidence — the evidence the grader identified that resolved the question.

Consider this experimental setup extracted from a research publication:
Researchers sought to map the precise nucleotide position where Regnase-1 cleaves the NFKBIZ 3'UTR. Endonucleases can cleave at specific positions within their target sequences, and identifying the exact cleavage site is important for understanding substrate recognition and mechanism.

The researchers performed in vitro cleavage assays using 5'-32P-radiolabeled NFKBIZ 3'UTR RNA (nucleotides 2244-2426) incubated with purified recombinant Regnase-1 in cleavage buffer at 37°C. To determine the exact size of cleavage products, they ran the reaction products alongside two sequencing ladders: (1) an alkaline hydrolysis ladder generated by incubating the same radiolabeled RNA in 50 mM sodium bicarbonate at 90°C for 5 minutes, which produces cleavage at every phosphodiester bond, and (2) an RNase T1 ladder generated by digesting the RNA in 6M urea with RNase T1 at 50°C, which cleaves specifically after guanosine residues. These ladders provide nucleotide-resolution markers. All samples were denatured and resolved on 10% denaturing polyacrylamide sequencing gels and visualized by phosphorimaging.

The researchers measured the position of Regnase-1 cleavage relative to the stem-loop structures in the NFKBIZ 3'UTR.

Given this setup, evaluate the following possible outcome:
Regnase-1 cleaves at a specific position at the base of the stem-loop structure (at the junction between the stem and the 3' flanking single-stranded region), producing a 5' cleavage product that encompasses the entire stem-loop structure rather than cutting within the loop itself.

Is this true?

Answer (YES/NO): NO